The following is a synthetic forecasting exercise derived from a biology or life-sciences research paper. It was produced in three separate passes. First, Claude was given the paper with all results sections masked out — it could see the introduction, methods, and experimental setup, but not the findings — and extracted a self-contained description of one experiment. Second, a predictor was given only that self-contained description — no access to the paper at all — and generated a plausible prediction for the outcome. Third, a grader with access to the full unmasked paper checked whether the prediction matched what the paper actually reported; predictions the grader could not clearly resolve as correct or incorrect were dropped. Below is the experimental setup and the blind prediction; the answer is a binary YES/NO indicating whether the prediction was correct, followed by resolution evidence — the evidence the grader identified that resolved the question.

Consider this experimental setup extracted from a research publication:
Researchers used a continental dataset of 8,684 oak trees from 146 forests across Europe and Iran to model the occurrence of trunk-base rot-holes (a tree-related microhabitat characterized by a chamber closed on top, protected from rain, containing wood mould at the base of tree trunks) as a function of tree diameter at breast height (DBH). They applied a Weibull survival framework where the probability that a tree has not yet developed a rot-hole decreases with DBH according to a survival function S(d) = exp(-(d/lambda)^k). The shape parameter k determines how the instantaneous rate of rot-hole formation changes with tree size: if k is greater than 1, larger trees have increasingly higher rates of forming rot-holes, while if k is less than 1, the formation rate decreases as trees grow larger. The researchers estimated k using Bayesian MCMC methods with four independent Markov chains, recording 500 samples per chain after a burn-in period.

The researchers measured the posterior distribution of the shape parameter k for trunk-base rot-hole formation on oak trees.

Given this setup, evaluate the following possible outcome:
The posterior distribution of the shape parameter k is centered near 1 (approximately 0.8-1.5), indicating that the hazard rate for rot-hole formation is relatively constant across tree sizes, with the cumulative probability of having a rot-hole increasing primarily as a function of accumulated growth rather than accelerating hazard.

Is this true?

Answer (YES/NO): NO